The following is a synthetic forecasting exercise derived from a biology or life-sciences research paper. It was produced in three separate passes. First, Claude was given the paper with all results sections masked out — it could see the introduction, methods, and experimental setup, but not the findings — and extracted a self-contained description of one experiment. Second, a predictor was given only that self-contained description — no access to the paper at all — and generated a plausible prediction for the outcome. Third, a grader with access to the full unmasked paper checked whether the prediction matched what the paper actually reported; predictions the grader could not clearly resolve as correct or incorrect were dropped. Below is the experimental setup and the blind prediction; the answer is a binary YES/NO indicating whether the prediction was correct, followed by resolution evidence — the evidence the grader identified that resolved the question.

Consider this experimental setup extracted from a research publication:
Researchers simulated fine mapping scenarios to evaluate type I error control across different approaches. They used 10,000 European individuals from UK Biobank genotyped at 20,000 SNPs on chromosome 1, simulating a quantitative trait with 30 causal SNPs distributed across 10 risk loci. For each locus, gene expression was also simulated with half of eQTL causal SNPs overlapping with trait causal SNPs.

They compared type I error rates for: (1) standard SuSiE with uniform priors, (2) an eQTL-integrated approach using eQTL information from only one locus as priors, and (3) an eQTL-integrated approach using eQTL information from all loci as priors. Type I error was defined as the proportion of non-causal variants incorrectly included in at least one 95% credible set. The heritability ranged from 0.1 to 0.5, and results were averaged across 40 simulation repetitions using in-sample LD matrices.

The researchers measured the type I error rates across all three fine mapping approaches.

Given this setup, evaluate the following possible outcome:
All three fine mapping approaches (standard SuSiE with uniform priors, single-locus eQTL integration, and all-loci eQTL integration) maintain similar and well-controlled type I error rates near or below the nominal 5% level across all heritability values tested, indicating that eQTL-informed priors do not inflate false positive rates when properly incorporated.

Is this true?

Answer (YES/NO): NO